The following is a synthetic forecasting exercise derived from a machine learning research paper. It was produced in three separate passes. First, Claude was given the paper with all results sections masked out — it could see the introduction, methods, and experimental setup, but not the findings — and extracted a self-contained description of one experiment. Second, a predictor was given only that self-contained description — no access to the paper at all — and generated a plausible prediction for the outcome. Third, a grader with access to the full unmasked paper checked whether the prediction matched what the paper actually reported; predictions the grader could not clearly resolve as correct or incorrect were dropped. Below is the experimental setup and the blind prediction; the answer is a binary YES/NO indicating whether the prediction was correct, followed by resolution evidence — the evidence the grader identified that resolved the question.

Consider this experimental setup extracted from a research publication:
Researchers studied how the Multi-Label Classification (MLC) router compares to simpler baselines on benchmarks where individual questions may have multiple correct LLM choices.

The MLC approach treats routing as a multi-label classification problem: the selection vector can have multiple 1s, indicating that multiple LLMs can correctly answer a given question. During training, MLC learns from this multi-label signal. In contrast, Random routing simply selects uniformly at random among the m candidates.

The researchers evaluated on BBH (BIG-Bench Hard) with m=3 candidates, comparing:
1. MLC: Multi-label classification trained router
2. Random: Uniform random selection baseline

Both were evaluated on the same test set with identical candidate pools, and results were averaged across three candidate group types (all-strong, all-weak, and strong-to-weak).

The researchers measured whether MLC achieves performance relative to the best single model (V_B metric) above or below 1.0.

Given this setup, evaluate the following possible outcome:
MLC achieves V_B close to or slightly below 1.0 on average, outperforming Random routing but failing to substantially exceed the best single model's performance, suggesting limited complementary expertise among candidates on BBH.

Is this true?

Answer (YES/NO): NO